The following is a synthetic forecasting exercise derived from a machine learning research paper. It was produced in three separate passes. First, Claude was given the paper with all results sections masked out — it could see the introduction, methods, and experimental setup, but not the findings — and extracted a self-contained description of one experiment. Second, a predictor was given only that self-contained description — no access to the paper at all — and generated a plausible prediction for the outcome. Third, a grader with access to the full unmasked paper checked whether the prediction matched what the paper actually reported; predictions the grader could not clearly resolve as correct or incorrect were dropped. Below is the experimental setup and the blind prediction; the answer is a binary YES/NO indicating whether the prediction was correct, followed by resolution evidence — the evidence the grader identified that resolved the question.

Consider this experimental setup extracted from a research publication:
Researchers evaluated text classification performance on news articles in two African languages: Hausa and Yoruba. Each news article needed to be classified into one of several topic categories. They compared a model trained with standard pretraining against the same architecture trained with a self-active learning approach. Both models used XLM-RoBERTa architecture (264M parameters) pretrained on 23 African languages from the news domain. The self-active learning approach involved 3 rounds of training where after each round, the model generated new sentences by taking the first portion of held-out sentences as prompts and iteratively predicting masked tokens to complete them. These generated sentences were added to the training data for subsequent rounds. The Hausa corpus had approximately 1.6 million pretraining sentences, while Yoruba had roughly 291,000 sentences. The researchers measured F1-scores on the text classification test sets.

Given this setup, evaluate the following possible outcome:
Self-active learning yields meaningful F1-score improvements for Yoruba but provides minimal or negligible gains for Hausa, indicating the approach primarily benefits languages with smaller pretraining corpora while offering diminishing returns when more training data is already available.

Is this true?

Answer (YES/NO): NO